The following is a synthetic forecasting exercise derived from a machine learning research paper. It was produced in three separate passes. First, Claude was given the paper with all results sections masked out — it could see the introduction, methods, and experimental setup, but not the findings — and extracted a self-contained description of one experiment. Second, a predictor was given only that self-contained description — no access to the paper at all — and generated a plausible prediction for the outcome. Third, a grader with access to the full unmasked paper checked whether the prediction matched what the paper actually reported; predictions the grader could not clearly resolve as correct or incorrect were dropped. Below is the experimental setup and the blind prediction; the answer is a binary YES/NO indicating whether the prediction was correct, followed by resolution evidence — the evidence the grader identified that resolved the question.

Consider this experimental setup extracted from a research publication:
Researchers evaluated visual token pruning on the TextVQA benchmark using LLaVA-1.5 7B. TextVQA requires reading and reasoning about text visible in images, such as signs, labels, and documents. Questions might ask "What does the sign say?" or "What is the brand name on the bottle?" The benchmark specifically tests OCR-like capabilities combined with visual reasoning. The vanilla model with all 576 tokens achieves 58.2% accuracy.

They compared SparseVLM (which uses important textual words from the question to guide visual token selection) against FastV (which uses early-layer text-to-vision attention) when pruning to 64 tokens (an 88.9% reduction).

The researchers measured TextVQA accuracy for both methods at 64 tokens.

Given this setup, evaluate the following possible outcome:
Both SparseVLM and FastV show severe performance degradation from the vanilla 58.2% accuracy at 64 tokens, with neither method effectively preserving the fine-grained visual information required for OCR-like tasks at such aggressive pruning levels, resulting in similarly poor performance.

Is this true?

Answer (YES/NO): NO